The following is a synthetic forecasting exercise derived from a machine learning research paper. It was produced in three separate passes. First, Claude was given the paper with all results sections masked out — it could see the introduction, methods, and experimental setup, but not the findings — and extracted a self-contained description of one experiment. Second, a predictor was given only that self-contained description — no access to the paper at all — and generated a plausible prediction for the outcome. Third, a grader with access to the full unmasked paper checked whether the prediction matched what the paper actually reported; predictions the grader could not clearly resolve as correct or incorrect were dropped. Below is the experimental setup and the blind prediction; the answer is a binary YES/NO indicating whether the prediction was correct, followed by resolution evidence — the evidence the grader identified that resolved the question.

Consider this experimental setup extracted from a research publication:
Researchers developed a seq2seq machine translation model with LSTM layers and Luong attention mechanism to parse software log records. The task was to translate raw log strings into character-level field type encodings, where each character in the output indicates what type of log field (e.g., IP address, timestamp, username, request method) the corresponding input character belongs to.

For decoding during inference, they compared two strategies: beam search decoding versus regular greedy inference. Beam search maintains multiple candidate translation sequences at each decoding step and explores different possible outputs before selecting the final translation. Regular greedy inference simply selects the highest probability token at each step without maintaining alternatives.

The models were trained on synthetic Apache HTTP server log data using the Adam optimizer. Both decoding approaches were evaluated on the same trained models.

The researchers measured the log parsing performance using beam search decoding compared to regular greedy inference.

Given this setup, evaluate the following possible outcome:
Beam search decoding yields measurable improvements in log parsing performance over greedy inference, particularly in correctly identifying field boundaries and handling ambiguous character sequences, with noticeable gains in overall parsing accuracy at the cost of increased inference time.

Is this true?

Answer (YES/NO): NO